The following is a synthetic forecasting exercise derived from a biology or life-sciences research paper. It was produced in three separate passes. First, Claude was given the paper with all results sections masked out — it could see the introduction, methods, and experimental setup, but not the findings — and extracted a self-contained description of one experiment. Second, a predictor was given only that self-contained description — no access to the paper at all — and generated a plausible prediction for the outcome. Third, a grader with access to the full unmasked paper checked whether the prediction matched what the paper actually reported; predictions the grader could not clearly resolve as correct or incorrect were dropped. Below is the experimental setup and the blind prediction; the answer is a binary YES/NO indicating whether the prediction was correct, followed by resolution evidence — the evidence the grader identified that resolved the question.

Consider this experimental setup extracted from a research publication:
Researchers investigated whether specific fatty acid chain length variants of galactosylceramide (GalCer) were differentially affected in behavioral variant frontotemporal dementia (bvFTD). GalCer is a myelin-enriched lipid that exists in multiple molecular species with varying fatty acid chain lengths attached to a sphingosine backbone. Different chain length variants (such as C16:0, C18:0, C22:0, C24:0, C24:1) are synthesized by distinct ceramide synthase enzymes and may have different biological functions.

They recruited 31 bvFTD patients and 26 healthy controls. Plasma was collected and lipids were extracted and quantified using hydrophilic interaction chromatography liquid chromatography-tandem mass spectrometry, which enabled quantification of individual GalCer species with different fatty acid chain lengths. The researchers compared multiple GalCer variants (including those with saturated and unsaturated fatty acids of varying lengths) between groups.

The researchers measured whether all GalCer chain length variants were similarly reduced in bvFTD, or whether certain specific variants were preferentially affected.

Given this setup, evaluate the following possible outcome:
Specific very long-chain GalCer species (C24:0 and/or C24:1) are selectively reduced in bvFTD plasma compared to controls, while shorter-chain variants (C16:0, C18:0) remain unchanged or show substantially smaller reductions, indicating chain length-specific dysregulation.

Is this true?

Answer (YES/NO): NO